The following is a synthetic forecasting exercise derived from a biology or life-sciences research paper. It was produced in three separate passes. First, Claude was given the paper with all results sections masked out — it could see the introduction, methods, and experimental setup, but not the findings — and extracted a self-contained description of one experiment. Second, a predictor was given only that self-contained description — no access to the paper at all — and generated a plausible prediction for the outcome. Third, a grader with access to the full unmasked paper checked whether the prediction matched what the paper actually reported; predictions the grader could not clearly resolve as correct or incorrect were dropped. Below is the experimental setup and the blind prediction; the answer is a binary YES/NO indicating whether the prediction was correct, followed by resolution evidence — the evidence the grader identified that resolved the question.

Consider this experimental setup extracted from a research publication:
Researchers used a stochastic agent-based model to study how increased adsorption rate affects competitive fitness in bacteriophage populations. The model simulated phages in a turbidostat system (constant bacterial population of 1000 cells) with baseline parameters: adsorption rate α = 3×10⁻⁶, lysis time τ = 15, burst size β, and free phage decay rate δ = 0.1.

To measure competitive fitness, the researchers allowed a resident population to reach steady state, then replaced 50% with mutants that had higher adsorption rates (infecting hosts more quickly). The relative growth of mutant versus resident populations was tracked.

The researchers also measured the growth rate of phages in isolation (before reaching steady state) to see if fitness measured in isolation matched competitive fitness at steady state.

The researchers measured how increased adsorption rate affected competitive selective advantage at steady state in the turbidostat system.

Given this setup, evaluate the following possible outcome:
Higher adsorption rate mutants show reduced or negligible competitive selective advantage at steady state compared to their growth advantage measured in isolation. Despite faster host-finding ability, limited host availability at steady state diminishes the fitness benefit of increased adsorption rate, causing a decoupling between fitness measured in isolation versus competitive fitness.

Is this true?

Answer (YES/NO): NO